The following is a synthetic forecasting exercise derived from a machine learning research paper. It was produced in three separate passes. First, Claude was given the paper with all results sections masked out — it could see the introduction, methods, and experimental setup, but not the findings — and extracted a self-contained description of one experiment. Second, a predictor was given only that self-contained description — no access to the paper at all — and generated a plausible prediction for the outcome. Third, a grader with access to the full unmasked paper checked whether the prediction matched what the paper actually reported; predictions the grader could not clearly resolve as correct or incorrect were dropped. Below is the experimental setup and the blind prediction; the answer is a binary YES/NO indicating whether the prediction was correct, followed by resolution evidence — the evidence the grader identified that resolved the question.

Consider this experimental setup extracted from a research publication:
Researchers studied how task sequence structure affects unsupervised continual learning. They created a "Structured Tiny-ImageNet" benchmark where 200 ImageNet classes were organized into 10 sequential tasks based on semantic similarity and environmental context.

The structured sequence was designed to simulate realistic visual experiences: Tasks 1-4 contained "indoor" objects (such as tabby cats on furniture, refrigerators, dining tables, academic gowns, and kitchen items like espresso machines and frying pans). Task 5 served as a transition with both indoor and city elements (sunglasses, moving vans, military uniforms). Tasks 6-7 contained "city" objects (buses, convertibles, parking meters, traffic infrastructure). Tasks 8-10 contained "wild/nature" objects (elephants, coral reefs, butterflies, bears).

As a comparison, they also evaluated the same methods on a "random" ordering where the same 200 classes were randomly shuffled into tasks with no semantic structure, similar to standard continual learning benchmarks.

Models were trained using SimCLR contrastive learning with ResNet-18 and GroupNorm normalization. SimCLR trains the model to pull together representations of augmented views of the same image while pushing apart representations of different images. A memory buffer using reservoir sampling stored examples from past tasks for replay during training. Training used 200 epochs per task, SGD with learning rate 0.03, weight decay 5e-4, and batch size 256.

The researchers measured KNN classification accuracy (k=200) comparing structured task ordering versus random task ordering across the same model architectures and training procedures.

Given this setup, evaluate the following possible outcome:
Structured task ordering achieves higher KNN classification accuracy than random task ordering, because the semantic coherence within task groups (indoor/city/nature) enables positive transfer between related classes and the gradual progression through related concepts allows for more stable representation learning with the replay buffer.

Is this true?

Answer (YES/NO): YES